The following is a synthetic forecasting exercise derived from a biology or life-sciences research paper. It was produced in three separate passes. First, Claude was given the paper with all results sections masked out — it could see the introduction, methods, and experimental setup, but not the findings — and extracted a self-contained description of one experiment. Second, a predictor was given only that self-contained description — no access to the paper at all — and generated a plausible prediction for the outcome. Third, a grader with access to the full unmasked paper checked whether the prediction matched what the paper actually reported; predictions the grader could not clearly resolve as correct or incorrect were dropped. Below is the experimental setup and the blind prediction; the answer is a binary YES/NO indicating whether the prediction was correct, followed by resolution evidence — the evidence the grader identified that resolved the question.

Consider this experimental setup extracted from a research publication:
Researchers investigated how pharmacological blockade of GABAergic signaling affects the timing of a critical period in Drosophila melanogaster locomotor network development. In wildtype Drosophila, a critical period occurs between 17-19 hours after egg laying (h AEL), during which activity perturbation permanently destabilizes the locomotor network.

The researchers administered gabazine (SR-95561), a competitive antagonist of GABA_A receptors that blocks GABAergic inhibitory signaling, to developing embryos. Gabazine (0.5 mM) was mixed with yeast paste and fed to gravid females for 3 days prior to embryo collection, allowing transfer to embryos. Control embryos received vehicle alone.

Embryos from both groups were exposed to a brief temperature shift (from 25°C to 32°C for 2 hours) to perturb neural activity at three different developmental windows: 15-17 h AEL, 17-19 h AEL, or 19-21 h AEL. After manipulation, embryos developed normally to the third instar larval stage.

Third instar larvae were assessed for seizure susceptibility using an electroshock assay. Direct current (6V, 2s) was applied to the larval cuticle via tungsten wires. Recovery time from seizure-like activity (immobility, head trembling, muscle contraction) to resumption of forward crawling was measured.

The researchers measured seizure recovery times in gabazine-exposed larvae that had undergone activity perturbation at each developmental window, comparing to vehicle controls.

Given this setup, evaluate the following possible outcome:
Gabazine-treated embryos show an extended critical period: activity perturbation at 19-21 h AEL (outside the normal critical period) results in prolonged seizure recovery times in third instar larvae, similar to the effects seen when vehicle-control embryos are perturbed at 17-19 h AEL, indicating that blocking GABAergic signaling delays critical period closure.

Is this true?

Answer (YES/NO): NO